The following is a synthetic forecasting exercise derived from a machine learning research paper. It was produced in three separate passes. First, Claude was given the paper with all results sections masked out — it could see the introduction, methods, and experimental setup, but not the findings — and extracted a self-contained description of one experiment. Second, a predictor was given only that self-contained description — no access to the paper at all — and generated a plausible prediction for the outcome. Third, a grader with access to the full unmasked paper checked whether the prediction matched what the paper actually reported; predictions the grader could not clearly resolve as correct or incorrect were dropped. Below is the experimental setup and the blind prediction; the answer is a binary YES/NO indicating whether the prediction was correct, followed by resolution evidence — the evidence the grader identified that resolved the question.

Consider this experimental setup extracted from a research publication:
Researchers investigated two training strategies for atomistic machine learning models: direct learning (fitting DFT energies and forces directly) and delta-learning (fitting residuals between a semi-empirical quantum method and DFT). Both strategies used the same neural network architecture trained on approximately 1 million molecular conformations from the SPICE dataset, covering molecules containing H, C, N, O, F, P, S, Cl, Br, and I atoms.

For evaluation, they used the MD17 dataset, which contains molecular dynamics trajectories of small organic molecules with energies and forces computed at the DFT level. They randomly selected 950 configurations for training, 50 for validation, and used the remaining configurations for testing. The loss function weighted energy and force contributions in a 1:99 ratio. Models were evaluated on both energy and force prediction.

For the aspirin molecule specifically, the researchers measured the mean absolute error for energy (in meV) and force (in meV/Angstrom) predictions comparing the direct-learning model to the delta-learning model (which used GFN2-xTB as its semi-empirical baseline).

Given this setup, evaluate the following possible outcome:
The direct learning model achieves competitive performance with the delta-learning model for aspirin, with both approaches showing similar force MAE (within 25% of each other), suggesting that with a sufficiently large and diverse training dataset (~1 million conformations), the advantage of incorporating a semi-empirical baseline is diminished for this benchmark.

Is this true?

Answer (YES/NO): NO